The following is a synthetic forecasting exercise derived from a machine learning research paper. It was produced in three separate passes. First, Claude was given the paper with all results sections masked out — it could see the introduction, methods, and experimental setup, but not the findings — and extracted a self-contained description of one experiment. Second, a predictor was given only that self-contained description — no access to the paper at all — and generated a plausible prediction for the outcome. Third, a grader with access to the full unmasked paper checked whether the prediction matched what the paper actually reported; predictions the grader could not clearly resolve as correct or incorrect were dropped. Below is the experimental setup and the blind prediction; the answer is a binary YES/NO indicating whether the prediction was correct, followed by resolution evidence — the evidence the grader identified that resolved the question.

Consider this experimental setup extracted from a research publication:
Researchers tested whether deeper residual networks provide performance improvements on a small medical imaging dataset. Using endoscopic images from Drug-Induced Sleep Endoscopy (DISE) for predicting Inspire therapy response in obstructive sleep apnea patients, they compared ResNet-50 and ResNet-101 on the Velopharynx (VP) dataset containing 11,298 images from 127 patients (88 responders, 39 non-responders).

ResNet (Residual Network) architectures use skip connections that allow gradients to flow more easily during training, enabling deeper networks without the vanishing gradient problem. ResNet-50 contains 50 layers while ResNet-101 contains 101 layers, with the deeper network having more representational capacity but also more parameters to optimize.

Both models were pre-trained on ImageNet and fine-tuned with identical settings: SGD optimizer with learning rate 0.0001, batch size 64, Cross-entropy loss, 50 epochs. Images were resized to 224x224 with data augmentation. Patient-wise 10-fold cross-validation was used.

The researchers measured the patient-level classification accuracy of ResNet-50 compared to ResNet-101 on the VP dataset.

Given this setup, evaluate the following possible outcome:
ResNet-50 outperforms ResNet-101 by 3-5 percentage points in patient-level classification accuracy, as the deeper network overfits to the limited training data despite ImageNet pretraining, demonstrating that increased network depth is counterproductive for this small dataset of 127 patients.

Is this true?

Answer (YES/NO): NO